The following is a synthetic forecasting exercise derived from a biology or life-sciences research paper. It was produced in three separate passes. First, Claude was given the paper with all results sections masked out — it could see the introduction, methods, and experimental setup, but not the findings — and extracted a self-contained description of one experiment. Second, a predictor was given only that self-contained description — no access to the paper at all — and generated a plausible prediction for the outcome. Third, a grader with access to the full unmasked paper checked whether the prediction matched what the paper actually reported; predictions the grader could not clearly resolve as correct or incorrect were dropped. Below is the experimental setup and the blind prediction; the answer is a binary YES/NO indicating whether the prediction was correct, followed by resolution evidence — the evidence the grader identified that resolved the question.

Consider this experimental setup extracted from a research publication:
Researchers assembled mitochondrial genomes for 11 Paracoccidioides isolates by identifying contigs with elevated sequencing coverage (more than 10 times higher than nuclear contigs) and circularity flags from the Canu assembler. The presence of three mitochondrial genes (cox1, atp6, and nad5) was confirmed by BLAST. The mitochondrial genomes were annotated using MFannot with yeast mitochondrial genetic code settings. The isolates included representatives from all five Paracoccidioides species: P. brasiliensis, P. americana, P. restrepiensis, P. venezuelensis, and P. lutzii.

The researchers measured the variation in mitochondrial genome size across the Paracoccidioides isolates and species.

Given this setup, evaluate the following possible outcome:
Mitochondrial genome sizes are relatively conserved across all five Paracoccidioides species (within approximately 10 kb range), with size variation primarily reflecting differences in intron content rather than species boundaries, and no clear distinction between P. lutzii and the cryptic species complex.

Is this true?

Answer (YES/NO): NO